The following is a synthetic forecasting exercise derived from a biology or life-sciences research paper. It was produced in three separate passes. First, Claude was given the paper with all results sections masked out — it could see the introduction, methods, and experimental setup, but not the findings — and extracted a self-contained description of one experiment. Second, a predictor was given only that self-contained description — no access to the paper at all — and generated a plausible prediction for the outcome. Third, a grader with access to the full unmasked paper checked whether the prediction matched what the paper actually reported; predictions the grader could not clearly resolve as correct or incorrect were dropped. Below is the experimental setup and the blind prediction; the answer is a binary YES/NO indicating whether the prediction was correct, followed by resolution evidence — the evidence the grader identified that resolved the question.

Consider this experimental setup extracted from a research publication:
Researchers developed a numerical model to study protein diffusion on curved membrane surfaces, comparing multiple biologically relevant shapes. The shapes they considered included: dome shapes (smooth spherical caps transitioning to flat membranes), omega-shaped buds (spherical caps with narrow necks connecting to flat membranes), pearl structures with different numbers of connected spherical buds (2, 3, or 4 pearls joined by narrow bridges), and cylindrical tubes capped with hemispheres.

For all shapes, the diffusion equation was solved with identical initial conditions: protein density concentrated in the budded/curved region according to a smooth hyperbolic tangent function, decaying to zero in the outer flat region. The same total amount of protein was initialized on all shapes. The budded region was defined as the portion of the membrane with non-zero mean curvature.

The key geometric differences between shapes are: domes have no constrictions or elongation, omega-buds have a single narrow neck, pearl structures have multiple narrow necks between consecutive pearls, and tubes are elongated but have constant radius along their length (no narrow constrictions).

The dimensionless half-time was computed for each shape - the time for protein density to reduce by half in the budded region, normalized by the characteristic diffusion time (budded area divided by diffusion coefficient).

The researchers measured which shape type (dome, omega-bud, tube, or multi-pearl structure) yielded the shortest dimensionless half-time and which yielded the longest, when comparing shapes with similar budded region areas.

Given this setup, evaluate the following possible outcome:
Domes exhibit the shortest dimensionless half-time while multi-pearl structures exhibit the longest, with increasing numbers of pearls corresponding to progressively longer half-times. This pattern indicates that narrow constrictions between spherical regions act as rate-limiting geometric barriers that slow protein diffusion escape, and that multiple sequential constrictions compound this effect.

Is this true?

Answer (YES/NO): NO